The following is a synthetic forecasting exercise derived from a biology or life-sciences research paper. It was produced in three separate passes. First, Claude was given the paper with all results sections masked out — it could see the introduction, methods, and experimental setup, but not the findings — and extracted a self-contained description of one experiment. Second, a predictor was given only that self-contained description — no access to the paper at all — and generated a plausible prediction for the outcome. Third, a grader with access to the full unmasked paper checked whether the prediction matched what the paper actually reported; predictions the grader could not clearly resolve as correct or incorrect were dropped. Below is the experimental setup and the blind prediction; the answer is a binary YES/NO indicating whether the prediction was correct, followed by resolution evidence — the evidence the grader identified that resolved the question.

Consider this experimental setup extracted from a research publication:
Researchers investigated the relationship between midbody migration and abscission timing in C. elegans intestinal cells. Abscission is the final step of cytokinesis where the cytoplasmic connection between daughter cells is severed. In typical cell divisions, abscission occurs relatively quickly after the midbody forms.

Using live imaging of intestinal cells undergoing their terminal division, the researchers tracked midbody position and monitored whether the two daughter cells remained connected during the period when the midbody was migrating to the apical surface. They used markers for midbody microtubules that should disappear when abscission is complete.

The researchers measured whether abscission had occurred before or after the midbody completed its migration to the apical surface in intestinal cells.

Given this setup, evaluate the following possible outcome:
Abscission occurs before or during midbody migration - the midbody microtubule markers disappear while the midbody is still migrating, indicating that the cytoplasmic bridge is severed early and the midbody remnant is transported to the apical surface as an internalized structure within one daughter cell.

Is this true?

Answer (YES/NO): NO